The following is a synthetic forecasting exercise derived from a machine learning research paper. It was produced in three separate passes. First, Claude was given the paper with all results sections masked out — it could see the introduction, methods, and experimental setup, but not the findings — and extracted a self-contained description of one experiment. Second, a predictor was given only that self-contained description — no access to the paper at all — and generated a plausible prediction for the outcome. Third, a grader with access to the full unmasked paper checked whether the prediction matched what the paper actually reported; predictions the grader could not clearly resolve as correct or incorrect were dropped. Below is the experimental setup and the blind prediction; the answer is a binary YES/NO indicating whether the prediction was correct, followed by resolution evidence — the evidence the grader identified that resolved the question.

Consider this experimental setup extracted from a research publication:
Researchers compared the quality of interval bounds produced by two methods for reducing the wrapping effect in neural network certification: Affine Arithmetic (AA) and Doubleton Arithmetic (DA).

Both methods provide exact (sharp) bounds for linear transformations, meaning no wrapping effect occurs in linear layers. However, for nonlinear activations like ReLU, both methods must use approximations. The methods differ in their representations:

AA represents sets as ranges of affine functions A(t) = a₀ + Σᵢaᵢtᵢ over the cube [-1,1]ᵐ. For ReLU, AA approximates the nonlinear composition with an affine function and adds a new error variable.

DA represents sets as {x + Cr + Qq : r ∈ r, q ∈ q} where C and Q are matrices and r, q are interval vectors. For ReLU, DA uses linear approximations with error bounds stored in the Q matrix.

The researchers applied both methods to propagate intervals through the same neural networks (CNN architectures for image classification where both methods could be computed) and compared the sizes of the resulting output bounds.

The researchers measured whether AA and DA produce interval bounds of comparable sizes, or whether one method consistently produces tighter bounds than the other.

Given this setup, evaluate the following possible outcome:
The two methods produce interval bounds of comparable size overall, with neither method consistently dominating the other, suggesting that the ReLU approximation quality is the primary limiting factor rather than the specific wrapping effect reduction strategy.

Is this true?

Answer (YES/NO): YES